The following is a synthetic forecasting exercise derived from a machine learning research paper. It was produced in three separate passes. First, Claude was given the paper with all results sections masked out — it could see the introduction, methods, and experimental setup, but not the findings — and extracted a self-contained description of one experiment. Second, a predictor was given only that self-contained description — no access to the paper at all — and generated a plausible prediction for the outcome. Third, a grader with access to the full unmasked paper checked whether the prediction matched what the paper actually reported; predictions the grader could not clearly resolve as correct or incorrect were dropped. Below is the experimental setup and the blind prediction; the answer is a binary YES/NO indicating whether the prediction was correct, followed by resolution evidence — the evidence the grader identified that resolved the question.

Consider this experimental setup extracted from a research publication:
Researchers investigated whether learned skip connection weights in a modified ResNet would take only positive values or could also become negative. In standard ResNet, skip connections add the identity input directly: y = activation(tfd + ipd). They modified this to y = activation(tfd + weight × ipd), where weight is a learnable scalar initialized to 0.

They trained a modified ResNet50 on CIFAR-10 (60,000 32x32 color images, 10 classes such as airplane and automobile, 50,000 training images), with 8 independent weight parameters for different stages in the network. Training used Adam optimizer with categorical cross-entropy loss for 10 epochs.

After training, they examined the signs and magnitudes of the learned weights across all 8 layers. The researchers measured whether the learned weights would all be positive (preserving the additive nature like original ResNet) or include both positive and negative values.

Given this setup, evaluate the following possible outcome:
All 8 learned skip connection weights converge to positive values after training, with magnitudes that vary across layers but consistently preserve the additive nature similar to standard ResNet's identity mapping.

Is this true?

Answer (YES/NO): NO